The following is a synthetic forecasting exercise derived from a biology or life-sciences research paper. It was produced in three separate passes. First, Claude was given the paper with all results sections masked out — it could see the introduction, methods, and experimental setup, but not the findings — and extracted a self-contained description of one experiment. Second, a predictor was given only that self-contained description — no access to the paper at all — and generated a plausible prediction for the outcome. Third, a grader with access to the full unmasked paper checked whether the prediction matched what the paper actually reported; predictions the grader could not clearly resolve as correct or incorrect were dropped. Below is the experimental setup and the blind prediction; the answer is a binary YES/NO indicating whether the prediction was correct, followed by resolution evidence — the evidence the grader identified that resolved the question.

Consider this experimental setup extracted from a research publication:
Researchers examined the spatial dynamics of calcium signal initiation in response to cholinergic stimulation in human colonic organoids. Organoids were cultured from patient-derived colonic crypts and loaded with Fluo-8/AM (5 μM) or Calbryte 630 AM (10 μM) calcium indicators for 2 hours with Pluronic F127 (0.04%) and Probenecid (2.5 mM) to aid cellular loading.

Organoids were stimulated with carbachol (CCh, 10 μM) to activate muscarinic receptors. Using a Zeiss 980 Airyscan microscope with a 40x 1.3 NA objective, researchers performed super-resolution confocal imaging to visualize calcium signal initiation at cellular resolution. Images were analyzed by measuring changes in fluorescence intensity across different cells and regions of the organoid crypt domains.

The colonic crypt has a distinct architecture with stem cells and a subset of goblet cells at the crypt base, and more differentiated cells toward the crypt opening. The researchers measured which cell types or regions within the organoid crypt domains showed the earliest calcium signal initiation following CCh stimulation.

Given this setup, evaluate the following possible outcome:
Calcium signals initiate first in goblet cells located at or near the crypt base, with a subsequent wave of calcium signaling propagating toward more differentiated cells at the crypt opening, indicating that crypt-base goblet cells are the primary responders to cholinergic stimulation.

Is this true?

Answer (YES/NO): NO